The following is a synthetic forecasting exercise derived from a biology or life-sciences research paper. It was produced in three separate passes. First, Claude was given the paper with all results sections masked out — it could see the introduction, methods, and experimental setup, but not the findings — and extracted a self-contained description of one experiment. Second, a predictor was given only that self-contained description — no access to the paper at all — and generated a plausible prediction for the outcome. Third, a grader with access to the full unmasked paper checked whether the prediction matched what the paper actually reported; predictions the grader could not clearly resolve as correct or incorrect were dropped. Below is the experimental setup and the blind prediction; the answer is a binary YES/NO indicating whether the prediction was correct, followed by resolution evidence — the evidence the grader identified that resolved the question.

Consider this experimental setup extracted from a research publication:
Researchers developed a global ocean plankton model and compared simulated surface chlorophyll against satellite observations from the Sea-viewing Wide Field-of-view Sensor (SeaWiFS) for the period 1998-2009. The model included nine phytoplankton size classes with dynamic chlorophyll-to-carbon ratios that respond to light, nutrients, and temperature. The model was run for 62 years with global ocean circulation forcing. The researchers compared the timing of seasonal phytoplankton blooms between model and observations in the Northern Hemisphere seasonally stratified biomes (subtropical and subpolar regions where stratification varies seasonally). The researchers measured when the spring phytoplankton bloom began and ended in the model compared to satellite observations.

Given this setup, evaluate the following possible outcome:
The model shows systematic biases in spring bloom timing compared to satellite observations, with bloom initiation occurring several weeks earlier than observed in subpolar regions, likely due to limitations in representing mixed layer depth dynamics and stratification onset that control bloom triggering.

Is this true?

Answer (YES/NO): NO